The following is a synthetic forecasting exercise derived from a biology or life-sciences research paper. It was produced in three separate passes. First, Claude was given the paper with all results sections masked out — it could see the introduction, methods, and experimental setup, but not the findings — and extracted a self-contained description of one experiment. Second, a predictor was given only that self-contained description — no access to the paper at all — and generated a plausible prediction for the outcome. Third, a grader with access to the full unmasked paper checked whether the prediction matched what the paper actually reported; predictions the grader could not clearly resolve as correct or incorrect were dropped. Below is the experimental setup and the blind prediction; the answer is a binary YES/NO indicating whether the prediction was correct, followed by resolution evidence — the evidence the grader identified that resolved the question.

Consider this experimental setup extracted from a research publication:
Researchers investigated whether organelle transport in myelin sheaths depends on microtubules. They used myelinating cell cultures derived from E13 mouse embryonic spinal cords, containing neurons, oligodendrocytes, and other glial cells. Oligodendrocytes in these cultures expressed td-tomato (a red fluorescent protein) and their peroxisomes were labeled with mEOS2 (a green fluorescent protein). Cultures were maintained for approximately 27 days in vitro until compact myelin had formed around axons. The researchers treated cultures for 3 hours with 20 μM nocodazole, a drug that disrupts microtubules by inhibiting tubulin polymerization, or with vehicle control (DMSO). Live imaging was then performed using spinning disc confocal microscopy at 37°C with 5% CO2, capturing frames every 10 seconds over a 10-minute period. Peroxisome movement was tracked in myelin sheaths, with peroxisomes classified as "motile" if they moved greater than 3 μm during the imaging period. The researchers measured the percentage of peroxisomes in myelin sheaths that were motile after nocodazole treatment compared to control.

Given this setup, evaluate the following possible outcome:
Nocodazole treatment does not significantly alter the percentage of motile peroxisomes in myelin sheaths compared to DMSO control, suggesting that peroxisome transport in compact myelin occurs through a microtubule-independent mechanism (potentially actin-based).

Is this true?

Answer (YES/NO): NO